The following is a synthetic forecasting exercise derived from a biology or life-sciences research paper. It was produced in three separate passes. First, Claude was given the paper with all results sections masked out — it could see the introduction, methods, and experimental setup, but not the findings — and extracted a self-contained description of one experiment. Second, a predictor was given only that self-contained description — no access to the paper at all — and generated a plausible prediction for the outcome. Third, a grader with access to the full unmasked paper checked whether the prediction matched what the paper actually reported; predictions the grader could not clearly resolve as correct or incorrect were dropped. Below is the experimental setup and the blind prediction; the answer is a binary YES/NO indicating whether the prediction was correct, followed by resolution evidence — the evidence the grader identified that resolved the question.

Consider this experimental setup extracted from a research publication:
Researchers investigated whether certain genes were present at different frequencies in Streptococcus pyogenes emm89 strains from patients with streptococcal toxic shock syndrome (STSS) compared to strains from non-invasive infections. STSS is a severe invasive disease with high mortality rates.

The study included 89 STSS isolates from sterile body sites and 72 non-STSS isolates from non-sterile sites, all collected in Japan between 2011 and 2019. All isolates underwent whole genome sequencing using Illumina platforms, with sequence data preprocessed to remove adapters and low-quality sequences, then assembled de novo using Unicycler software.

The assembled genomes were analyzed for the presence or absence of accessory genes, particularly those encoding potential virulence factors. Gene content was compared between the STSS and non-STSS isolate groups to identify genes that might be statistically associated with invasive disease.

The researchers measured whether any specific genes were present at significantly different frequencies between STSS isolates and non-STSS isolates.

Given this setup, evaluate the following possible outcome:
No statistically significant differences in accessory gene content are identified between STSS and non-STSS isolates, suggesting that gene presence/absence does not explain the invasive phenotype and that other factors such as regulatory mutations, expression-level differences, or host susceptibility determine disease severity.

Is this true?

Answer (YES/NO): NO